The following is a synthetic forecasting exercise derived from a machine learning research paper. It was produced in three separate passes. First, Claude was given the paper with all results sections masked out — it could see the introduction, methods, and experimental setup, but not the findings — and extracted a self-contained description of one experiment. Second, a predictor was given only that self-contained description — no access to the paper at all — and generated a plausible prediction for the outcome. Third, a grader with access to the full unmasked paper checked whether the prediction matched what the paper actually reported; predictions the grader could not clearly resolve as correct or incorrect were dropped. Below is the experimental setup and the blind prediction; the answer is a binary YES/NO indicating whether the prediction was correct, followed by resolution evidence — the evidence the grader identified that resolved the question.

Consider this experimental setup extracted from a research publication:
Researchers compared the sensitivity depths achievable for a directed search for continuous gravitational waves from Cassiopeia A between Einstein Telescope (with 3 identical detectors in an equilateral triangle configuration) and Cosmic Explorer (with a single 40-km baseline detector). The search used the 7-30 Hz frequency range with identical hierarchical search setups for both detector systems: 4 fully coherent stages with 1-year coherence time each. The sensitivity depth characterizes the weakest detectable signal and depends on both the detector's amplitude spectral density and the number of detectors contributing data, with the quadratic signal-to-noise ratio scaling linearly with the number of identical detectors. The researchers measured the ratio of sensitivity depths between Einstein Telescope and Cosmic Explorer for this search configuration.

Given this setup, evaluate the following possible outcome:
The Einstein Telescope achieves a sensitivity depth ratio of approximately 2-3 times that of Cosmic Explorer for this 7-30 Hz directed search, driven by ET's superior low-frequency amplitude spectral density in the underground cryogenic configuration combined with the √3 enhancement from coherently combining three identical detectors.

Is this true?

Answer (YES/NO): NO